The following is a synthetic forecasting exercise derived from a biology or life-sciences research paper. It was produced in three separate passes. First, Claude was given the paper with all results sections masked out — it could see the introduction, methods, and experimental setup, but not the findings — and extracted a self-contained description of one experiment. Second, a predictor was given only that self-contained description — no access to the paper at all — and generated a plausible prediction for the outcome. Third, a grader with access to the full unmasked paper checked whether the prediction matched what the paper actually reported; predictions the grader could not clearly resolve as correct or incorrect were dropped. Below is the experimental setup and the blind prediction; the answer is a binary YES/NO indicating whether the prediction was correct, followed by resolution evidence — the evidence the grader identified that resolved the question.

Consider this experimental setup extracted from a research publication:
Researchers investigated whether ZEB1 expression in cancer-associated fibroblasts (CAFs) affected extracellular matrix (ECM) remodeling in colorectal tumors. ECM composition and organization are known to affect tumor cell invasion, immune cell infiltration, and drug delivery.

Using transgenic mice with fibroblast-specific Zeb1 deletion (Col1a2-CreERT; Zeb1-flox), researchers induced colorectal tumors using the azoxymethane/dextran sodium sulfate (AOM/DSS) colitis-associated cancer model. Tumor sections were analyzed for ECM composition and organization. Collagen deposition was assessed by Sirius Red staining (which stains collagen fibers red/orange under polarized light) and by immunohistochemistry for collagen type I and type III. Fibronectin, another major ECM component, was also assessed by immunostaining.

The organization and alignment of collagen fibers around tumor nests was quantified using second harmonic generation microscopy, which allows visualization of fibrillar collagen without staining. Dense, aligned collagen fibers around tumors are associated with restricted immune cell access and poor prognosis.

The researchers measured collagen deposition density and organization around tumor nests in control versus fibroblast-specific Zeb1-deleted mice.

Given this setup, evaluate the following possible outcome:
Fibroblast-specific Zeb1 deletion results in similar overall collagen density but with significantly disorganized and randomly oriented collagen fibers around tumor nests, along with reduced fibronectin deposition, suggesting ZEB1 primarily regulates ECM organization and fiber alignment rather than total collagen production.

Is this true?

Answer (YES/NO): NO